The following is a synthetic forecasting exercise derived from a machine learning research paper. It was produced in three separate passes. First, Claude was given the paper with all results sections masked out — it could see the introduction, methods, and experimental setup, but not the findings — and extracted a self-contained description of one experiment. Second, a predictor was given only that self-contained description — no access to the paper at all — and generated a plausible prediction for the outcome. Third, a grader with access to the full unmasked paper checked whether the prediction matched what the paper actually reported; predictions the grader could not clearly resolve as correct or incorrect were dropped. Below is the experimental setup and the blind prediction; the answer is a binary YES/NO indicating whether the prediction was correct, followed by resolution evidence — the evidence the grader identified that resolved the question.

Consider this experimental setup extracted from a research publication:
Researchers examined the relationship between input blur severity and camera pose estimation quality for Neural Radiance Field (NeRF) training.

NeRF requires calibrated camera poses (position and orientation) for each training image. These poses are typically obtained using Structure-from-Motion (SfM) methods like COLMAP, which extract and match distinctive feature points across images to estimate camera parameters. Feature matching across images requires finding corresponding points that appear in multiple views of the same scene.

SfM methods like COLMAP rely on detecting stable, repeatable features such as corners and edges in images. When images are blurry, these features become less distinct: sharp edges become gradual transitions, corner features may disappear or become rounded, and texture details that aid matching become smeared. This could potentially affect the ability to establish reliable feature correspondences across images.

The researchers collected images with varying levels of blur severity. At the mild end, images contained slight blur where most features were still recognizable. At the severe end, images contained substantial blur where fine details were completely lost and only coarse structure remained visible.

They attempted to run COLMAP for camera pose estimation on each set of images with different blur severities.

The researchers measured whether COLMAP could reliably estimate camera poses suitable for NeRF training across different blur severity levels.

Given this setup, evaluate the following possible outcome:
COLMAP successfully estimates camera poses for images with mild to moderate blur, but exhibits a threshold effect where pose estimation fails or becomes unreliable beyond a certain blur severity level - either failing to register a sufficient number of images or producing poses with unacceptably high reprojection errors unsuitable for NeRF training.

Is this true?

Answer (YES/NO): YES